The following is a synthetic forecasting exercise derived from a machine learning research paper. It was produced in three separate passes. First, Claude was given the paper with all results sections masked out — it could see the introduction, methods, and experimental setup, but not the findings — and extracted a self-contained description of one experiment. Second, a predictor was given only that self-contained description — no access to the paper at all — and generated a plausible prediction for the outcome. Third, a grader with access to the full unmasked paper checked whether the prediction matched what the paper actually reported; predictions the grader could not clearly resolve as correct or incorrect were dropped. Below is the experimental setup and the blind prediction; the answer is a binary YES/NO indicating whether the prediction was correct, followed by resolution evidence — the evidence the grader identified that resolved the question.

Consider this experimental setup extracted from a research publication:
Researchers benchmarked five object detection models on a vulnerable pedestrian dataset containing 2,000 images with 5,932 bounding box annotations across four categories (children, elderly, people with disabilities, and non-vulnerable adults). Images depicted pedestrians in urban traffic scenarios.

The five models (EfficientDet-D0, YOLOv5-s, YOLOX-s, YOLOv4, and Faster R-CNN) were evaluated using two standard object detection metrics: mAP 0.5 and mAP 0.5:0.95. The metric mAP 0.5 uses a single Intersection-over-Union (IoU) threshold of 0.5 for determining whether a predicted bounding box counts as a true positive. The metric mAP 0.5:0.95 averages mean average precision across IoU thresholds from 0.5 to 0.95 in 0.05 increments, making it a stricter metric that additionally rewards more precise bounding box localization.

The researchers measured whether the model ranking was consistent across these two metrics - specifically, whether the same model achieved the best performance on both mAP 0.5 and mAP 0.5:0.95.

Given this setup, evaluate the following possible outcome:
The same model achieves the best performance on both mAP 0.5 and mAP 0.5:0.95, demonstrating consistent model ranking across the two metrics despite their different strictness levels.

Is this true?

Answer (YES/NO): NO